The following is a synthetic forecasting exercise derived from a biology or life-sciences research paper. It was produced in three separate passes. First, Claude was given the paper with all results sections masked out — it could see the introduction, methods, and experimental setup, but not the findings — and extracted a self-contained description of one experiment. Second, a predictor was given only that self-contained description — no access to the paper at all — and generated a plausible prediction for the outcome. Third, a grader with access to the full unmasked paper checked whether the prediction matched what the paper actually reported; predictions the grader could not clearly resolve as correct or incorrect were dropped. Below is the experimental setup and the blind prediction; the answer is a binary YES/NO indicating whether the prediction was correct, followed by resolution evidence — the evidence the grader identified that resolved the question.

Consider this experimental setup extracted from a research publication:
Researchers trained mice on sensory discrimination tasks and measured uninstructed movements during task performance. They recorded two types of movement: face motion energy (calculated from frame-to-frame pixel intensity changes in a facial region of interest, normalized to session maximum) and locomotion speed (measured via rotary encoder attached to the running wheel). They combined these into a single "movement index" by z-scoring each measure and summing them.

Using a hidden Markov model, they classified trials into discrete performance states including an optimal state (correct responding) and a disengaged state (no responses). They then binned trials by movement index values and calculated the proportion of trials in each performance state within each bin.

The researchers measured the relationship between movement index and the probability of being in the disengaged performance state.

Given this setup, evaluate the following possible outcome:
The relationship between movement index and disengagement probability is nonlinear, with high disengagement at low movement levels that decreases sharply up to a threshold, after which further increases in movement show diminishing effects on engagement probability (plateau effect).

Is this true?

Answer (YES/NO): NO